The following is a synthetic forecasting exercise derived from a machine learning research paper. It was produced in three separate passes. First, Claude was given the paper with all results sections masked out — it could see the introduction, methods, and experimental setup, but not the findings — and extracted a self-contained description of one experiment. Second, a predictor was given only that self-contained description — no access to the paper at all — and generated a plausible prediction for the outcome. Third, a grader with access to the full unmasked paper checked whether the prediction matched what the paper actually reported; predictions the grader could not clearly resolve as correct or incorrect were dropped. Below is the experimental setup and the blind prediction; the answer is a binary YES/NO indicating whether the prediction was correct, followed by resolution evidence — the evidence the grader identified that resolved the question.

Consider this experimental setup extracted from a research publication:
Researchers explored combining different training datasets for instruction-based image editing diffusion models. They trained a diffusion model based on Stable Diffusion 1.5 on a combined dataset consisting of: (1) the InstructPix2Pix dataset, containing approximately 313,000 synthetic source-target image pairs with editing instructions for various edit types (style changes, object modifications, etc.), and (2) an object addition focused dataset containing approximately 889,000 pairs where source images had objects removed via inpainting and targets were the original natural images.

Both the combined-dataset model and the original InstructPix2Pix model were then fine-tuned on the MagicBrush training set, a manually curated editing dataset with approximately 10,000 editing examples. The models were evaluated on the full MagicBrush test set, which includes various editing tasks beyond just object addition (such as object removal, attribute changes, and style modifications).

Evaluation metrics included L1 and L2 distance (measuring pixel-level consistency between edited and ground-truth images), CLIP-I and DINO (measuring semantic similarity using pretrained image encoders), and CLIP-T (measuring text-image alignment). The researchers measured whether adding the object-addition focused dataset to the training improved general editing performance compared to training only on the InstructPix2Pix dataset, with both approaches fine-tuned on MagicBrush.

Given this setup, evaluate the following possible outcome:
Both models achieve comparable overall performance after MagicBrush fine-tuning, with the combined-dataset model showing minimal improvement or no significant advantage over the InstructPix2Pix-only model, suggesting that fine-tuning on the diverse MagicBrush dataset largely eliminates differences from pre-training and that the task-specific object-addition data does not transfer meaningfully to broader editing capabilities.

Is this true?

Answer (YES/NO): NO